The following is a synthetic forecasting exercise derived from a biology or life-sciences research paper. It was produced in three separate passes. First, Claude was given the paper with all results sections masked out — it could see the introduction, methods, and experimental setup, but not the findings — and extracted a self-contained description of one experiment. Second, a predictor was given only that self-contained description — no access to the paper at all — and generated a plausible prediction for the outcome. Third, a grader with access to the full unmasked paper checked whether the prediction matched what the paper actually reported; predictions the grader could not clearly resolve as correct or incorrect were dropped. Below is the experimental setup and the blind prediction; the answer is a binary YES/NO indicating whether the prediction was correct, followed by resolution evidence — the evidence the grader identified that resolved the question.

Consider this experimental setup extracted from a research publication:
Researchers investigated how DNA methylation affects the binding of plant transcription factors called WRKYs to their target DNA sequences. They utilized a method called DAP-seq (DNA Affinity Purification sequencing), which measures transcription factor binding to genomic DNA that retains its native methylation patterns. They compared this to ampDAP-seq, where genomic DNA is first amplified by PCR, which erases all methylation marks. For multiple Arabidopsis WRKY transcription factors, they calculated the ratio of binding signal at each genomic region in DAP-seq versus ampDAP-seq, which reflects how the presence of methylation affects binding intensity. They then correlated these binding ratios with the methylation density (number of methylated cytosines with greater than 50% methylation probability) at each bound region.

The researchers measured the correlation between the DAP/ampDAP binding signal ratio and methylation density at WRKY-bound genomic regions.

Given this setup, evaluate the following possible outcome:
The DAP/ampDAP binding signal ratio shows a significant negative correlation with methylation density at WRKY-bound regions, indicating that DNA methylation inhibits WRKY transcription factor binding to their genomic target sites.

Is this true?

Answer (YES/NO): YES